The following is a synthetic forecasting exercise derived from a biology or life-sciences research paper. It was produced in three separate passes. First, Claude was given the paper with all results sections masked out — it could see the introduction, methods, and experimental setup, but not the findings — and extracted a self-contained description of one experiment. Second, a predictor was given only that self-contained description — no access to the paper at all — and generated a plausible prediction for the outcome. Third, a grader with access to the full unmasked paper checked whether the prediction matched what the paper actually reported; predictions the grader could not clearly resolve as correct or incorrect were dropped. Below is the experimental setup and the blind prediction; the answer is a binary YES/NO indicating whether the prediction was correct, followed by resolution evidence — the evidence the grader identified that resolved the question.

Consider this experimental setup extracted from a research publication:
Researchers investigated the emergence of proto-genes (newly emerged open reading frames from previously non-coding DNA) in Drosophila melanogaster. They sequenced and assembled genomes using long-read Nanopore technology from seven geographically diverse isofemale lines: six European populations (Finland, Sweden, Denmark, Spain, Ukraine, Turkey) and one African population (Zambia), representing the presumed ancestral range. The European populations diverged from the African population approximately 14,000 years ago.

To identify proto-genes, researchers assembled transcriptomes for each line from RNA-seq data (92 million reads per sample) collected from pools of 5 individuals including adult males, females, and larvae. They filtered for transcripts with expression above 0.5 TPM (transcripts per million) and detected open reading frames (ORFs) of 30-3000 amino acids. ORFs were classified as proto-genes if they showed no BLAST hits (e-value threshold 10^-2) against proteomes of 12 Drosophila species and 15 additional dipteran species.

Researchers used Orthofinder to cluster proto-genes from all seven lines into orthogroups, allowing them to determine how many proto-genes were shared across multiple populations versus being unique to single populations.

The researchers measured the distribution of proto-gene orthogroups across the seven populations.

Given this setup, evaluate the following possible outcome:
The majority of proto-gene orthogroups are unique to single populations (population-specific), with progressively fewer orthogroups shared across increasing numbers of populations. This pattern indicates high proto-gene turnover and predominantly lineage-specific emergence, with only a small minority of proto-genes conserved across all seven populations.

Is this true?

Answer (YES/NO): YES